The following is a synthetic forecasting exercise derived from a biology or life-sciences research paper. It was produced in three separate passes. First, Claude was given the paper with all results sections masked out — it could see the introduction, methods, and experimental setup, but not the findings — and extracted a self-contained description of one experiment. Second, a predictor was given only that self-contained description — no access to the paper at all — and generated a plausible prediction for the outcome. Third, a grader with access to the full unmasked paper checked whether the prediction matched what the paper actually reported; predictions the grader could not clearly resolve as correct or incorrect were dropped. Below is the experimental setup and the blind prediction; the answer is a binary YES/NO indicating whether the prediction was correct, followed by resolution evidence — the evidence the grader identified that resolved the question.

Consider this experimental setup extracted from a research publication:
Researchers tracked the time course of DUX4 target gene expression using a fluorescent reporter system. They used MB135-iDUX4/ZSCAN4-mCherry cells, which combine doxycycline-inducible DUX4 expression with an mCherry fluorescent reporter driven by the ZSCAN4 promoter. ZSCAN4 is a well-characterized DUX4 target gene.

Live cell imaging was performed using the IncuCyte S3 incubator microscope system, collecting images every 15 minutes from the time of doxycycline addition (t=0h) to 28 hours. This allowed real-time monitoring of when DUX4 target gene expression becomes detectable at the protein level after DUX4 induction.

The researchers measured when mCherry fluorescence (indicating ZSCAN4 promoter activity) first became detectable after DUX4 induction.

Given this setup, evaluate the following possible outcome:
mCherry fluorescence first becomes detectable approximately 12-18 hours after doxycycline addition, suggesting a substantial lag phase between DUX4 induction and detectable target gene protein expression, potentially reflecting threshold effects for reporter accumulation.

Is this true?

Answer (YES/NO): NO